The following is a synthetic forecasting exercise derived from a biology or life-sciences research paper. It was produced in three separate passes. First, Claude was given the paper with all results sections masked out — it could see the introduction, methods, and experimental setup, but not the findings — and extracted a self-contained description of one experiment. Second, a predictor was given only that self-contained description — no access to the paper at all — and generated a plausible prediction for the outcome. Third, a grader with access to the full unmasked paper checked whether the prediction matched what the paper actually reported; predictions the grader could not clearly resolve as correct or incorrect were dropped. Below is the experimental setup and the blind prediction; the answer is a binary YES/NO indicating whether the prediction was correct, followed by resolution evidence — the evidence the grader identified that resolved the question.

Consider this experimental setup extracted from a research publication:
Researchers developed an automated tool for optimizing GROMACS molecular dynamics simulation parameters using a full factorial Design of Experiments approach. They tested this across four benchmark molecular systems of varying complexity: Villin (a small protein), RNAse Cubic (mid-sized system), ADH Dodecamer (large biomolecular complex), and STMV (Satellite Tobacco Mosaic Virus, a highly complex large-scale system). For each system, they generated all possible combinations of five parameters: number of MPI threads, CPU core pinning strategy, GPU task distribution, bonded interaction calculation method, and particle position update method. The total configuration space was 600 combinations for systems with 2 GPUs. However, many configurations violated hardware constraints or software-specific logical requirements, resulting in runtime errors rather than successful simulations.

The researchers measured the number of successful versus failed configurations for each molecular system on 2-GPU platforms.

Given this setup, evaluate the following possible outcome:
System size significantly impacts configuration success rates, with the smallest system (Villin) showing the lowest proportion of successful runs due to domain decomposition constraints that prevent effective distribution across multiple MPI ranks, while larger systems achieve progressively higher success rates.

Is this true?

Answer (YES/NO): NO